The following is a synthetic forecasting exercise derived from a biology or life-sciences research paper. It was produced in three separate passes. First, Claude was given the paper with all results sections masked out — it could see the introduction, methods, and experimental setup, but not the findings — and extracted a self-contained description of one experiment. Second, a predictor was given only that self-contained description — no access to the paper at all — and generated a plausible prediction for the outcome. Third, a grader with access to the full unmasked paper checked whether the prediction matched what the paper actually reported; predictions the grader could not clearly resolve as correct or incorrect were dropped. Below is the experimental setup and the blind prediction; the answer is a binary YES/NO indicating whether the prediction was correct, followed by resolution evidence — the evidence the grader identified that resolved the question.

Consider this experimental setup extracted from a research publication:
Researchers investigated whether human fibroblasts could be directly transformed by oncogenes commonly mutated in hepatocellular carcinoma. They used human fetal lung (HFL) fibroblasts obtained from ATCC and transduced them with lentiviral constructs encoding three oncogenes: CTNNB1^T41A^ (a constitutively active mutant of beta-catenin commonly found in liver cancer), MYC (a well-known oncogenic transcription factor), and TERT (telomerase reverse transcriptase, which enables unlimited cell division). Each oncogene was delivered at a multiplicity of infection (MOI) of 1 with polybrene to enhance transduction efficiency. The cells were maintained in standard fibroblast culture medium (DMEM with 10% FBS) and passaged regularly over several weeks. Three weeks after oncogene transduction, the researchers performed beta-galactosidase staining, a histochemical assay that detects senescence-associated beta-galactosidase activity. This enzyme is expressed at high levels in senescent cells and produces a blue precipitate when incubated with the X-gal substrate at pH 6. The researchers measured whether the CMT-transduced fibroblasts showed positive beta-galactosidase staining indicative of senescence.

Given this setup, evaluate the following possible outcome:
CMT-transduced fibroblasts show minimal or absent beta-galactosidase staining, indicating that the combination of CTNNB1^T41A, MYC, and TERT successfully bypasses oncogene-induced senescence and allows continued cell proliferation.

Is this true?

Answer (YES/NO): NO